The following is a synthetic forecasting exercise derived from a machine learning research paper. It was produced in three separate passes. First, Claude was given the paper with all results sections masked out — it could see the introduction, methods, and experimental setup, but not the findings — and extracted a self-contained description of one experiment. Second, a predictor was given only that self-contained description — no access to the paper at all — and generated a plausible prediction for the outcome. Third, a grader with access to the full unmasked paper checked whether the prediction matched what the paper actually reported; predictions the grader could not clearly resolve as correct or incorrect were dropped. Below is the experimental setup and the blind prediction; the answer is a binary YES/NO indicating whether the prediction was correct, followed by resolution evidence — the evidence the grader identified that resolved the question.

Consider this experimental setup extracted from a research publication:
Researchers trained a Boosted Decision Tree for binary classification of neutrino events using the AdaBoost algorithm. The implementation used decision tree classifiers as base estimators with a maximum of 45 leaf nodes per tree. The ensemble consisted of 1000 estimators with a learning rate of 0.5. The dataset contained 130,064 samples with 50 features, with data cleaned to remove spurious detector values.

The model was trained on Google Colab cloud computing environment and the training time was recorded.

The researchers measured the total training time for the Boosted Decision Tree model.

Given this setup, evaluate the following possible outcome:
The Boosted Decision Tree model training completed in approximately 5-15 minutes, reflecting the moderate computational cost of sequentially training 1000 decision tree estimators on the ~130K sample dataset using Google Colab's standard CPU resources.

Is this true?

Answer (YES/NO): NO